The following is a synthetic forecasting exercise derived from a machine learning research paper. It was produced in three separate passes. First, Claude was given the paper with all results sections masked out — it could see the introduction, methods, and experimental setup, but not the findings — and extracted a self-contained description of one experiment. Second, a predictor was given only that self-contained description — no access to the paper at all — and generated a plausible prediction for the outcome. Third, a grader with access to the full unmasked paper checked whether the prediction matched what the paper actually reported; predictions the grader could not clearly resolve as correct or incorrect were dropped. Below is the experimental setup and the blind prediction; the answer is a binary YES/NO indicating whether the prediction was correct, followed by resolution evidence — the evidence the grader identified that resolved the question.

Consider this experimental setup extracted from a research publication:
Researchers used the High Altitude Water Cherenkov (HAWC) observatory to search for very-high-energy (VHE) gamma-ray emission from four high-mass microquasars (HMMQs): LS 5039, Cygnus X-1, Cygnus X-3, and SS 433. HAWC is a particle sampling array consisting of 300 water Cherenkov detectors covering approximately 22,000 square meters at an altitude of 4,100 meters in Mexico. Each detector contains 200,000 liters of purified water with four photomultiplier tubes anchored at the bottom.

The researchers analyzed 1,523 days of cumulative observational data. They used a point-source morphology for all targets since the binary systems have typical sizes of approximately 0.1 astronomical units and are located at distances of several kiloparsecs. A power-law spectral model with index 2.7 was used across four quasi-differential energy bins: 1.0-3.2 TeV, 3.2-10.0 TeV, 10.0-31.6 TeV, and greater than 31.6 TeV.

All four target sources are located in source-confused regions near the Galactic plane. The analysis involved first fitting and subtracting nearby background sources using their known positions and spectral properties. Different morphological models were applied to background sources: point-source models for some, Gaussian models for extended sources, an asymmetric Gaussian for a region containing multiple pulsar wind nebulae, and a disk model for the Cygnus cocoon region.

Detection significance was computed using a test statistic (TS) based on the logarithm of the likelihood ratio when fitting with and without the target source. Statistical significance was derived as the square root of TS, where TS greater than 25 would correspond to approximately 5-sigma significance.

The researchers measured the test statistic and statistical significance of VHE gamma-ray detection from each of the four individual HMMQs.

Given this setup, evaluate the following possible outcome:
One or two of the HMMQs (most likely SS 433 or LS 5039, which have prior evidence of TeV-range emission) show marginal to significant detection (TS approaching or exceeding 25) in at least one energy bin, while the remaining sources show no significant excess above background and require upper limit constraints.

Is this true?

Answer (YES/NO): NO